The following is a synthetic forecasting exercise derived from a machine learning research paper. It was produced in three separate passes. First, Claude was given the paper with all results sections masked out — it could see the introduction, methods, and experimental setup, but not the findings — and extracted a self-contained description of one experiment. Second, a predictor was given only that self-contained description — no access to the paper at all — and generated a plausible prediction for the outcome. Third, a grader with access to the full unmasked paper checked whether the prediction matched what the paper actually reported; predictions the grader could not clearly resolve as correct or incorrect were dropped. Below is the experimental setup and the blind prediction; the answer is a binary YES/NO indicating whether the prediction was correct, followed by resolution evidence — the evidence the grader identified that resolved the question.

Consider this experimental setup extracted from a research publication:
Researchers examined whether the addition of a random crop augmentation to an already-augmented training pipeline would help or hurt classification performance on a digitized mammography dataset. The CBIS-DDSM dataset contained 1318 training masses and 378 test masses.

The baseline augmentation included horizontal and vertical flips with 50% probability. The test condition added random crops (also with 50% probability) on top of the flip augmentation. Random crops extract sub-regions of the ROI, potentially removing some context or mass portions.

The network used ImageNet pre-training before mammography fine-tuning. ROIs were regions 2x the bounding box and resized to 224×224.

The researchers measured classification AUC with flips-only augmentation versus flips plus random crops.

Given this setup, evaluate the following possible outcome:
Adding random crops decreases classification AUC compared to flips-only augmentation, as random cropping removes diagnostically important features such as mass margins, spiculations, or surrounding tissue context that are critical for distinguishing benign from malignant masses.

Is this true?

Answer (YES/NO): NO